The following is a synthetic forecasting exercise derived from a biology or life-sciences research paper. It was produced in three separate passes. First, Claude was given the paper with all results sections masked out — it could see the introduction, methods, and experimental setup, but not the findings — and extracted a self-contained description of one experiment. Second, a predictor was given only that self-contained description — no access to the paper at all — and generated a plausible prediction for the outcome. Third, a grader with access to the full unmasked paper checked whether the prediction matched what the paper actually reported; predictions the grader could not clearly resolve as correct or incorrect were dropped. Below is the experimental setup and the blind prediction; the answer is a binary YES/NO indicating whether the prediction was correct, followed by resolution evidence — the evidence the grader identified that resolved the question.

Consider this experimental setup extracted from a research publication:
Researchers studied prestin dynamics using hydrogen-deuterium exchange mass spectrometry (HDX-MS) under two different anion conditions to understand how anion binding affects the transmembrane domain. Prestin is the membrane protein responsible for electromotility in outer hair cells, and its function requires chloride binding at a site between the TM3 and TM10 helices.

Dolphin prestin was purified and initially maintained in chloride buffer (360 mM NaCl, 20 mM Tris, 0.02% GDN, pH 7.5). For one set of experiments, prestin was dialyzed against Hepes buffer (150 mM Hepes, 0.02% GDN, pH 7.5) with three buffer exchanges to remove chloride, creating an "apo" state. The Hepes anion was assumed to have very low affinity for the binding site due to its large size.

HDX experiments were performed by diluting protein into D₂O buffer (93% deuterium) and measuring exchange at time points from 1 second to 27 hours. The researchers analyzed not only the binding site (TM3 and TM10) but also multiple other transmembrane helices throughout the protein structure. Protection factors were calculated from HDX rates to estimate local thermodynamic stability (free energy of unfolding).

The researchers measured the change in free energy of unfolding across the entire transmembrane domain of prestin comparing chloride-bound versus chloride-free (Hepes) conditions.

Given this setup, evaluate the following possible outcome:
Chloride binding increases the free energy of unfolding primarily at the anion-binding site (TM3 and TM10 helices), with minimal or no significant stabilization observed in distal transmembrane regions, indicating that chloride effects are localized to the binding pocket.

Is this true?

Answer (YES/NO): NO